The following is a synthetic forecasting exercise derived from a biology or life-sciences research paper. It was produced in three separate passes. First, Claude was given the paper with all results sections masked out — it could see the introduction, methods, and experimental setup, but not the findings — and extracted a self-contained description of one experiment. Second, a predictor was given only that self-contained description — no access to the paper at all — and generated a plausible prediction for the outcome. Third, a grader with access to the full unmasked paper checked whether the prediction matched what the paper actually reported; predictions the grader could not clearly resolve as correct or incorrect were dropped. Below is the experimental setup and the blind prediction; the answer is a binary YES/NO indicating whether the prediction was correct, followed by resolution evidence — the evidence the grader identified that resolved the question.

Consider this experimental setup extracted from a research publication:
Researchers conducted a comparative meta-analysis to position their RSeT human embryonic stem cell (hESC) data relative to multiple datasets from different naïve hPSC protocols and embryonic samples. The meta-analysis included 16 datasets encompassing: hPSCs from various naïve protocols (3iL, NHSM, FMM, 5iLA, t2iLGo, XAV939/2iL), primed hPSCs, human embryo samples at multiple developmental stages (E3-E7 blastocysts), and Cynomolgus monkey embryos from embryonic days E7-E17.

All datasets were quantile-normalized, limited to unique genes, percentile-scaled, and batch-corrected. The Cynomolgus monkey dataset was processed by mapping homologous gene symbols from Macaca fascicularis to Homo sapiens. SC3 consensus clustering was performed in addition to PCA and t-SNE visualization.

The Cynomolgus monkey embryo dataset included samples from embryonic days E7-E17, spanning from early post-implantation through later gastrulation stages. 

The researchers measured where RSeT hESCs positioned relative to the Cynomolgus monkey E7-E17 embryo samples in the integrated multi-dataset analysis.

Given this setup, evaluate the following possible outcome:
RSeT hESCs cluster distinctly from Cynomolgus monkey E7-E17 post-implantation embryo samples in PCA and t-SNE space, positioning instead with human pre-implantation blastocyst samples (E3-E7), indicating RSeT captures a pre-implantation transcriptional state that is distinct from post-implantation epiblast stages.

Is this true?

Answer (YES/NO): NO